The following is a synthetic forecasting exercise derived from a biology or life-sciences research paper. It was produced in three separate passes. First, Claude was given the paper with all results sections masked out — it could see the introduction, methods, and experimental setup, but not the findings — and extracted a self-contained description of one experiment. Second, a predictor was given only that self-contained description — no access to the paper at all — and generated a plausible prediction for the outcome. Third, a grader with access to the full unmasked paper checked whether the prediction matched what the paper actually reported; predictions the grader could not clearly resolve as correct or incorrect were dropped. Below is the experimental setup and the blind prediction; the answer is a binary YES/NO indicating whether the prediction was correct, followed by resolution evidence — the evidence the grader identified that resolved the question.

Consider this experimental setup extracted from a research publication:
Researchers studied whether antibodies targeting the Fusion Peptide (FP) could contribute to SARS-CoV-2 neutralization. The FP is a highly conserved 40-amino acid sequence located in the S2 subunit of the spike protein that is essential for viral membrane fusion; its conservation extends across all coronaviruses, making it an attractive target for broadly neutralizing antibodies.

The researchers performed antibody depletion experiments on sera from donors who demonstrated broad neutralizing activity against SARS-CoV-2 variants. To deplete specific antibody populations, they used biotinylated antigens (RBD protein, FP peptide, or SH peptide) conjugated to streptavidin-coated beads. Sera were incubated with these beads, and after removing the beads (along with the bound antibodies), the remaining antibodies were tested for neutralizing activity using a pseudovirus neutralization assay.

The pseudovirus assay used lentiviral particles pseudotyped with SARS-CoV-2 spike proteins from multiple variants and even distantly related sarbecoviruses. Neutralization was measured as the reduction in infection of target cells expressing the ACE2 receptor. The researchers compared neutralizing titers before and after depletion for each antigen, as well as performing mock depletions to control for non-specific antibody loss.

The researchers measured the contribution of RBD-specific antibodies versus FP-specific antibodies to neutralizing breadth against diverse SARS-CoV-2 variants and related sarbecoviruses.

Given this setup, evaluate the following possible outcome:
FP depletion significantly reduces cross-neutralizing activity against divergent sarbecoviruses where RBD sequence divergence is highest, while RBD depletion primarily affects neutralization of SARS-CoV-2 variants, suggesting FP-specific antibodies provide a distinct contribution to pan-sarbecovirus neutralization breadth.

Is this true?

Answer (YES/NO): NO